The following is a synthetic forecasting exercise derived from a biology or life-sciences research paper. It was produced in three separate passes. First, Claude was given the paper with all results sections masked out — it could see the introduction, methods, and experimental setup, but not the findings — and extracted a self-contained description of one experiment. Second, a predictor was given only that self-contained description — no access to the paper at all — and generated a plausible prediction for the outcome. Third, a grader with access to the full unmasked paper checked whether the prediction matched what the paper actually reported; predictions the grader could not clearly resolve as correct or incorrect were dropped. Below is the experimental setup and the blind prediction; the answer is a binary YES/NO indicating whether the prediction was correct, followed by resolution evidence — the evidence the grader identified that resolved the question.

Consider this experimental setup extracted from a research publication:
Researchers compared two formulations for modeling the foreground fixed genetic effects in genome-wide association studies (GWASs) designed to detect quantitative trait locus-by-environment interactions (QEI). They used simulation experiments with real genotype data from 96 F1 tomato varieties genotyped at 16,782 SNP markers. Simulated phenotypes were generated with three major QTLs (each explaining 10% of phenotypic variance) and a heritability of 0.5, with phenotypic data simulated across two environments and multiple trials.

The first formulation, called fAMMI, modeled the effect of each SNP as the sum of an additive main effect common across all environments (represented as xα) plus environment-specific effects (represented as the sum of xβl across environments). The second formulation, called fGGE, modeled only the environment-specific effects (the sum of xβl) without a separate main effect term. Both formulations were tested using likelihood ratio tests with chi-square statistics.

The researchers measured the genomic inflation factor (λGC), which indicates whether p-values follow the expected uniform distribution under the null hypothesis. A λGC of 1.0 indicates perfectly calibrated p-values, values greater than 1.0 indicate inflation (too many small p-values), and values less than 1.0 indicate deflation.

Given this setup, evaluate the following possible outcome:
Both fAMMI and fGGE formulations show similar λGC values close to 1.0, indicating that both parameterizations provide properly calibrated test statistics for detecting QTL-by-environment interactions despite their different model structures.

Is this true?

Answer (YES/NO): NO